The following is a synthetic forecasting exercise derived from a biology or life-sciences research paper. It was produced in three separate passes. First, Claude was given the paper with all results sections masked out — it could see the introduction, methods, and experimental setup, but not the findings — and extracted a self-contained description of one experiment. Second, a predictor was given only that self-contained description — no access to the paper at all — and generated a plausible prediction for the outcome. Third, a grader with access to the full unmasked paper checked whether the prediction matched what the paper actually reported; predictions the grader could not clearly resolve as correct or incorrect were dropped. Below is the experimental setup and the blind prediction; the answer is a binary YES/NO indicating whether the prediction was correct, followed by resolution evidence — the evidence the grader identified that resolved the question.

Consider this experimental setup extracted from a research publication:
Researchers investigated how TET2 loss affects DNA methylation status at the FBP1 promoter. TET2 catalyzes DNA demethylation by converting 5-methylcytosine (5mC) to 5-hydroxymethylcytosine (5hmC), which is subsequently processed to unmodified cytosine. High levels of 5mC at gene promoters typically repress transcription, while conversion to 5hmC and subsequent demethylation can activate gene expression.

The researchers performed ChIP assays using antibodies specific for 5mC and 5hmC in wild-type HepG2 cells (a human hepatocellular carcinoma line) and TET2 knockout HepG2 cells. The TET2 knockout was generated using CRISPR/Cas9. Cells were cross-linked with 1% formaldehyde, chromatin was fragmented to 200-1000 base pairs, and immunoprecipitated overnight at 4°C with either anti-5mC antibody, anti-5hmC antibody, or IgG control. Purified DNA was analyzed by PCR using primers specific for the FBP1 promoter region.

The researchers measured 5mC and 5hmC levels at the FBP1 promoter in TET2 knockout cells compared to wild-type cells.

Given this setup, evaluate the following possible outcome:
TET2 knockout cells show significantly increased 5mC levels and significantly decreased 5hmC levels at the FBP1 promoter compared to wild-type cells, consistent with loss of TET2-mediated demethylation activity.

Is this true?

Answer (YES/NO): YES